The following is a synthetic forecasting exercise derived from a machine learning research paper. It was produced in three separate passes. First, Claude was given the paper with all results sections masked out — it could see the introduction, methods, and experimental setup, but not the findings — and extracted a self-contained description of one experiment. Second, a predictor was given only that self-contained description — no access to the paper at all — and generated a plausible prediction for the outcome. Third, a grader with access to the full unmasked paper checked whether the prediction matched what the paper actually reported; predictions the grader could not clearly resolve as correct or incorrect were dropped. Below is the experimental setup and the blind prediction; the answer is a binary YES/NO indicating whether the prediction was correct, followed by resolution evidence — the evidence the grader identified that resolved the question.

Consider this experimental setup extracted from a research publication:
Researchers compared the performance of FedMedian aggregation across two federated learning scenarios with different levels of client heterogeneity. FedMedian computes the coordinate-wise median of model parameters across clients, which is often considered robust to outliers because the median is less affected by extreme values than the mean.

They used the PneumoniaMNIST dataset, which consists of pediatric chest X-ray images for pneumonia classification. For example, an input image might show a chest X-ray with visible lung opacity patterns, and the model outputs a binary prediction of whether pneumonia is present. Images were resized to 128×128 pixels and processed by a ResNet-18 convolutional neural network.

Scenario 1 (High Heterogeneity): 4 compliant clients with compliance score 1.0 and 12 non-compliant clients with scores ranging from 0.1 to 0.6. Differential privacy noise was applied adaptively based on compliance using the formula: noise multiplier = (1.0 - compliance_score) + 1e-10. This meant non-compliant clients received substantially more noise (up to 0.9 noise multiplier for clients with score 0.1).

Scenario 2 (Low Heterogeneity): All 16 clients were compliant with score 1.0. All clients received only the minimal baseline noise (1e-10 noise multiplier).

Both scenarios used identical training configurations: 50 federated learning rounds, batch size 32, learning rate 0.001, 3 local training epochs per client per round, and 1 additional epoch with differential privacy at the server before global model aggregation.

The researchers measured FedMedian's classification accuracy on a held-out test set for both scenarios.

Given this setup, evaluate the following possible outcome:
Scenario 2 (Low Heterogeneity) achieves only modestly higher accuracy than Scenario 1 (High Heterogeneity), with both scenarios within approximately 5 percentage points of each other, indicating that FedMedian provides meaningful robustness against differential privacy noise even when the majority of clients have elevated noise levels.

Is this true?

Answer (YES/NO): NO